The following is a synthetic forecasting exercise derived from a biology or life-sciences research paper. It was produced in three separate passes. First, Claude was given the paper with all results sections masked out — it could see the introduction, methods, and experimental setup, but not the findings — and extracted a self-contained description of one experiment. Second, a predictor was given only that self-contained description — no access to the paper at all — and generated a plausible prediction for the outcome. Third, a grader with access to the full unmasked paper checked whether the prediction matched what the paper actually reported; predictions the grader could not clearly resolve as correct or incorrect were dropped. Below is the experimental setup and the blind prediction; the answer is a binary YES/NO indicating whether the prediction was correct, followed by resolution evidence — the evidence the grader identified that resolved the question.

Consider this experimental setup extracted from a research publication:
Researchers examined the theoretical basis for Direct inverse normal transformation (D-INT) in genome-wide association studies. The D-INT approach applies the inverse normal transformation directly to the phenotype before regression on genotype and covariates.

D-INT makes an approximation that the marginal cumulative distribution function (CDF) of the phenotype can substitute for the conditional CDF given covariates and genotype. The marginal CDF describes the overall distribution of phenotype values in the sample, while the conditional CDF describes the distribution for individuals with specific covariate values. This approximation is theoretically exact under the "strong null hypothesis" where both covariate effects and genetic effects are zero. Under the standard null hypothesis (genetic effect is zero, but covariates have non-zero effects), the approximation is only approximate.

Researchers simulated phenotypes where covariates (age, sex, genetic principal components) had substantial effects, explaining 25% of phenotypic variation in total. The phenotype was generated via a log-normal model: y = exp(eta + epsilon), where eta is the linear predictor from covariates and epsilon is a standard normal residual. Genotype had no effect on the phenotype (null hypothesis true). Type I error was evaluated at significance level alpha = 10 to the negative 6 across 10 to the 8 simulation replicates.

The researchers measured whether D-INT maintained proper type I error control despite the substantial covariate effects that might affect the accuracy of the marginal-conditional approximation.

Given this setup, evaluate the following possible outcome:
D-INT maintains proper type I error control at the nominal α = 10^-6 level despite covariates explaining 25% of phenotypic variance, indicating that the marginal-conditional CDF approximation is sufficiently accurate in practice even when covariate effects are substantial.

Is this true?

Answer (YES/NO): YES